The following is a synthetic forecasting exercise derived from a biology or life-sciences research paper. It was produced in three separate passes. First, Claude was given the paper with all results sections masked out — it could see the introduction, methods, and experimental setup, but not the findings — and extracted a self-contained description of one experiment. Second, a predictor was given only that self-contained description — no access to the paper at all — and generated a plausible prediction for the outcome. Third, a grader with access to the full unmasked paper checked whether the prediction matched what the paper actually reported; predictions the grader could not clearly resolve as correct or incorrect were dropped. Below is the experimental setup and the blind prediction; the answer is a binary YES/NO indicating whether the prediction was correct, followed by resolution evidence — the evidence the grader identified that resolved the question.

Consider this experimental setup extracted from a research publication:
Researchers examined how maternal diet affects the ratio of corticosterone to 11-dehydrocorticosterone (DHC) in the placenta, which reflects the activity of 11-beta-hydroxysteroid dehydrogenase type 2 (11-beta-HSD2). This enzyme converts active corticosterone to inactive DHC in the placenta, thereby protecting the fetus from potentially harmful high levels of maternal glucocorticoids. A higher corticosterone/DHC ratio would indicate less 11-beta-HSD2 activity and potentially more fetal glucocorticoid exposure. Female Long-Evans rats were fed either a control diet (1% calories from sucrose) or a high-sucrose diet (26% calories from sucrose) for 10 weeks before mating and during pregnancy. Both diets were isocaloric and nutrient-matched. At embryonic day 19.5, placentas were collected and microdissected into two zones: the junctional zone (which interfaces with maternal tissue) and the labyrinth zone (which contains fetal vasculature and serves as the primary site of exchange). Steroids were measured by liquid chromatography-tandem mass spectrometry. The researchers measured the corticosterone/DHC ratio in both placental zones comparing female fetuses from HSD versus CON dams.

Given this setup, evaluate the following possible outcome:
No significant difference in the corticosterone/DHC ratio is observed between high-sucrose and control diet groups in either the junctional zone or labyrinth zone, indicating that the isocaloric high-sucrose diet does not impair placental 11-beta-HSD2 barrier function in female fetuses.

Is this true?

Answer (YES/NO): YES